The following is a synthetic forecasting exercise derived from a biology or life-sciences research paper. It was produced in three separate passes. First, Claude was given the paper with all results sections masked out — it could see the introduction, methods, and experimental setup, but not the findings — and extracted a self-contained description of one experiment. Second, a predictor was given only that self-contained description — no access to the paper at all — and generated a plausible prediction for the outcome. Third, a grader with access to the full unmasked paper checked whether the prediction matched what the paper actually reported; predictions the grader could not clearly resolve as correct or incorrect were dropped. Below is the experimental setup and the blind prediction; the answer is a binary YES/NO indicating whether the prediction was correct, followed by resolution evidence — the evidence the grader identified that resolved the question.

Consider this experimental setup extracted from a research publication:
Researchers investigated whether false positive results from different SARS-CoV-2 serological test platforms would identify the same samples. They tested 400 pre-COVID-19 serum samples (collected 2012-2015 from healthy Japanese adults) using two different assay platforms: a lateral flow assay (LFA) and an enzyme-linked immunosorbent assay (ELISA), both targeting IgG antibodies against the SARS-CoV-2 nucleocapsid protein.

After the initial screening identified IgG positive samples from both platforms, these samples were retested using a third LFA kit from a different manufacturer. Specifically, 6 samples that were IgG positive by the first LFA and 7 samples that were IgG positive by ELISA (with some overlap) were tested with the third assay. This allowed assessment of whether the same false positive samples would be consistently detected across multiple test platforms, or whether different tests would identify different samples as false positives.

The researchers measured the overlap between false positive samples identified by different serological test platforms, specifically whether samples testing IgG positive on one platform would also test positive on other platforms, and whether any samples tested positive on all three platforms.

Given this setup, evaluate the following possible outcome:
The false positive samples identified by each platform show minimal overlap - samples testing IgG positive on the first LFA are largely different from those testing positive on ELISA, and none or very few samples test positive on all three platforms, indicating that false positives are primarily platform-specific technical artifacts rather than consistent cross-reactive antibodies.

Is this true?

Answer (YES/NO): YES